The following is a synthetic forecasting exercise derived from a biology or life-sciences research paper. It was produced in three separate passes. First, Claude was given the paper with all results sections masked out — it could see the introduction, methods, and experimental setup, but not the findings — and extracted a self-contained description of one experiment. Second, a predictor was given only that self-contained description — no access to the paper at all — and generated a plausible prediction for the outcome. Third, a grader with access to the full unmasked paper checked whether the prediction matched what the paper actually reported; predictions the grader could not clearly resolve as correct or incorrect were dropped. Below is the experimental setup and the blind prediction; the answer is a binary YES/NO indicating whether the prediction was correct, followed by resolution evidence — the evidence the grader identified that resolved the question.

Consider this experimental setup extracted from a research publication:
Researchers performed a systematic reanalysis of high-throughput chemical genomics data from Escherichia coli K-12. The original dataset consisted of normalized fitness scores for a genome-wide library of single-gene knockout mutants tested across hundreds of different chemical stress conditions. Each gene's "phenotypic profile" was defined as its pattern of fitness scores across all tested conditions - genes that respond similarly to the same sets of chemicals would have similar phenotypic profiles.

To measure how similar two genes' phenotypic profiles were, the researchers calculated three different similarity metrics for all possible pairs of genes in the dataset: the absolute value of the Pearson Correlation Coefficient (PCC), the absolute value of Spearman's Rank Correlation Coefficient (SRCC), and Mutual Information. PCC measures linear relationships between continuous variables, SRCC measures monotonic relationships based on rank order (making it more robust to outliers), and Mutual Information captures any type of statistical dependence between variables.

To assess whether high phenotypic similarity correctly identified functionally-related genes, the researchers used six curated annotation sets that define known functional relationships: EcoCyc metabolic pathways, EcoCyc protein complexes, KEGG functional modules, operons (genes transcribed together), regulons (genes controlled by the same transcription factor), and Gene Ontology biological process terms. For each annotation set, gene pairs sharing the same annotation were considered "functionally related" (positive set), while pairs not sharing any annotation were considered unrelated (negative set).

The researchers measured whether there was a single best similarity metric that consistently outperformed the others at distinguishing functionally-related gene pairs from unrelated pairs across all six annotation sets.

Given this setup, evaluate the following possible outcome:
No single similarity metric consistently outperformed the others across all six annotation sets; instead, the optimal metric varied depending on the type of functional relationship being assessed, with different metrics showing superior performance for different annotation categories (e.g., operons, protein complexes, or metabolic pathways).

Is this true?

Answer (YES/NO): NO